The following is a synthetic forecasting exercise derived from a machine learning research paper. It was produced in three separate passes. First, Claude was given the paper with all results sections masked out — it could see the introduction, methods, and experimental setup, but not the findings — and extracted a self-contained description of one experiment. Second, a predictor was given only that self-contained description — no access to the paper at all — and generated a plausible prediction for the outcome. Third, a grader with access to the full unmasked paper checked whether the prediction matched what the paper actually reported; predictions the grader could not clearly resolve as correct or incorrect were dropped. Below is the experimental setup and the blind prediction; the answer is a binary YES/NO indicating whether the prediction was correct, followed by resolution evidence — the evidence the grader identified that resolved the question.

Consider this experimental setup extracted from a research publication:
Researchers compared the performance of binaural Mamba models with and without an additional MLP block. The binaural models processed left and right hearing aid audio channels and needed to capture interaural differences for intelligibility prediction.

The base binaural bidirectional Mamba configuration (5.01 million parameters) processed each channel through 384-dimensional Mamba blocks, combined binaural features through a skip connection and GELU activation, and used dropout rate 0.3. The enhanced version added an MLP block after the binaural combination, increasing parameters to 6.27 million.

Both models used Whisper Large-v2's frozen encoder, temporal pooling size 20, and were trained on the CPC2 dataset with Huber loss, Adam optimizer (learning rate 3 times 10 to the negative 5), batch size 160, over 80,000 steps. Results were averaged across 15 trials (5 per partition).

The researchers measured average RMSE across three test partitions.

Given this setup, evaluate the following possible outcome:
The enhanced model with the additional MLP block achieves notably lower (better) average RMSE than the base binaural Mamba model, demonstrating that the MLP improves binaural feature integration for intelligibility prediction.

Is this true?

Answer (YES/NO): NO